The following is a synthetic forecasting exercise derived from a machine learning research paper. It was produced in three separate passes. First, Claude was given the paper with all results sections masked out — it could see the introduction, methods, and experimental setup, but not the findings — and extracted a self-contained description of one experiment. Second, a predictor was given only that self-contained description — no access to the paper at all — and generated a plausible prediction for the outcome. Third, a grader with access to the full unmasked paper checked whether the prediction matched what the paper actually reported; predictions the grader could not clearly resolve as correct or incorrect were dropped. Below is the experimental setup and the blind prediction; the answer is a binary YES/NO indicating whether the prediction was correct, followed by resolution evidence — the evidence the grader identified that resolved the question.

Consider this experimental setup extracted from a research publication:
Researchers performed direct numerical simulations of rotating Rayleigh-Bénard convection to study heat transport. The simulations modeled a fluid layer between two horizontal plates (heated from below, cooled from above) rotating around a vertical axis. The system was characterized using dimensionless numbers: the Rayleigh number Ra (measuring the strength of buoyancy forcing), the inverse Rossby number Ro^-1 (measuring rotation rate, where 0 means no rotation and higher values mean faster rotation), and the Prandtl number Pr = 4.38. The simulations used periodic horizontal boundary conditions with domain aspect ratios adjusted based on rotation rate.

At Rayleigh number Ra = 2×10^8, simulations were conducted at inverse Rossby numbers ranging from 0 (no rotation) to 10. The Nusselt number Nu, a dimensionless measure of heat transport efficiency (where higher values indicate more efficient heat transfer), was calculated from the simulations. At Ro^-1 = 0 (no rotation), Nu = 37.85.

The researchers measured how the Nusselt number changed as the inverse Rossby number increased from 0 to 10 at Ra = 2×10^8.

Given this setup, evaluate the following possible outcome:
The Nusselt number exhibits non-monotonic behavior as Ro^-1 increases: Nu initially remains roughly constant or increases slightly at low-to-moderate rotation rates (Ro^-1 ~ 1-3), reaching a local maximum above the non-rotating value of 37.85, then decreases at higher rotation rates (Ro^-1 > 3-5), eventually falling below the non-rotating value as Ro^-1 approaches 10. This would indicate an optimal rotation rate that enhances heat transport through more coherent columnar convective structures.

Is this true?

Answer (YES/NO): NO